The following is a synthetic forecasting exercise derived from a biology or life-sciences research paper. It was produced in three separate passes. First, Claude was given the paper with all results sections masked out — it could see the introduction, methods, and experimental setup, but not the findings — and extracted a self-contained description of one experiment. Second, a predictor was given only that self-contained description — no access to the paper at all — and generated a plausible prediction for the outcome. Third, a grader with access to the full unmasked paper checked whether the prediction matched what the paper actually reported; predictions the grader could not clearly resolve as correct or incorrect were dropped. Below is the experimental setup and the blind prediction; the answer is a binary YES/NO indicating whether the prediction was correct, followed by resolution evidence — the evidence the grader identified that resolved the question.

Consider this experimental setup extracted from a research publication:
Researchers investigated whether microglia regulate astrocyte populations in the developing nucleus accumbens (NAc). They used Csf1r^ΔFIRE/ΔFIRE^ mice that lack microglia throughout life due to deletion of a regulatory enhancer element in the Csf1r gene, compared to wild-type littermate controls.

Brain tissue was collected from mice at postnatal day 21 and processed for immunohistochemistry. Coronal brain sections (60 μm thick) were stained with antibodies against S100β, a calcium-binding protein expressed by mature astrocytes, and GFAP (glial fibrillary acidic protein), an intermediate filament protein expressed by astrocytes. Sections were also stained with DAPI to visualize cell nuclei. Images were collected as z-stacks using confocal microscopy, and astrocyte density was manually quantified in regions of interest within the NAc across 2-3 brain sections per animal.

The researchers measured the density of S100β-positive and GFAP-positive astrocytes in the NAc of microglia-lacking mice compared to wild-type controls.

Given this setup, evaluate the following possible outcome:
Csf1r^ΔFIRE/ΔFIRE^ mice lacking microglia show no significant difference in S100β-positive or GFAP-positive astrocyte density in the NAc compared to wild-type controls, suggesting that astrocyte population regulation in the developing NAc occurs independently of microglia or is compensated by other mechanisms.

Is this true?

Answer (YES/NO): NO